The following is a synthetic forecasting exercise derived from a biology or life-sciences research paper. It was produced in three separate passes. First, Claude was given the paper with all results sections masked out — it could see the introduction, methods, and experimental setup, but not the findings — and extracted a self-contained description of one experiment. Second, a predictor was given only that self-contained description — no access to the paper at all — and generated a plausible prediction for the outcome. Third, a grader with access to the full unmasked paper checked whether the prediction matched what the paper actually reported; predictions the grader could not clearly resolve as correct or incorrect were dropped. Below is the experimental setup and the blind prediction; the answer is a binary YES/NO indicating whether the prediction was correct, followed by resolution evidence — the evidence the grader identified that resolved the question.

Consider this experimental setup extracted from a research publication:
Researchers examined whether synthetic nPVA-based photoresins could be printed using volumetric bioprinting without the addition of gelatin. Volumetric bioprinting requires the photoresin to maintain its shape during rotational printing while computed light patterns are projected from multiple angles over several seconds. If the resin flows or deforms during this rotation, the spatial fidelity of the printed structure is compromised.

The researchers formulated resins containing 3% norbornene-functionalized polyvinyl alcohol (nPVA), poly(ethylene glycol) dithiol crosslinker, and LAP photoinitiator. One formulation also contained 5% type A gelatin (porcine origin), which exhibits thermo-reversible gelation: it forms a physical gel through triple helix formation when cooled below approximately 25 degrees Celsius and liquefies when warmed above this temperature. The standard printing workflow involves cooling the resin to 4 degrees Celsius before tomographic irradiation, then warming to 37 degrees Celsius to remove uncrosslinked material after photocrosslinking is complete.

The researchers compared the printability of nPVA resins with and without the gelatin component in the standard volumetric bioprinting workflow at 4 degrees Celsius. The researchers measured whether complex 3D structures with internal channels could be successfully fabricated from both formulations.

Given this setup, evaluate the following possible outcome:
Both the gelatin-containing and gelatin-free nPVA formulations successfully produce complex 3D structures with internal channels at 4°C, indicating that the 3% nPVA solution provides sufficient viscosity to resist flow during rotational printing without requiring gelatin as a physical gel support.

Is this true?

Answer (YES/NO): NO